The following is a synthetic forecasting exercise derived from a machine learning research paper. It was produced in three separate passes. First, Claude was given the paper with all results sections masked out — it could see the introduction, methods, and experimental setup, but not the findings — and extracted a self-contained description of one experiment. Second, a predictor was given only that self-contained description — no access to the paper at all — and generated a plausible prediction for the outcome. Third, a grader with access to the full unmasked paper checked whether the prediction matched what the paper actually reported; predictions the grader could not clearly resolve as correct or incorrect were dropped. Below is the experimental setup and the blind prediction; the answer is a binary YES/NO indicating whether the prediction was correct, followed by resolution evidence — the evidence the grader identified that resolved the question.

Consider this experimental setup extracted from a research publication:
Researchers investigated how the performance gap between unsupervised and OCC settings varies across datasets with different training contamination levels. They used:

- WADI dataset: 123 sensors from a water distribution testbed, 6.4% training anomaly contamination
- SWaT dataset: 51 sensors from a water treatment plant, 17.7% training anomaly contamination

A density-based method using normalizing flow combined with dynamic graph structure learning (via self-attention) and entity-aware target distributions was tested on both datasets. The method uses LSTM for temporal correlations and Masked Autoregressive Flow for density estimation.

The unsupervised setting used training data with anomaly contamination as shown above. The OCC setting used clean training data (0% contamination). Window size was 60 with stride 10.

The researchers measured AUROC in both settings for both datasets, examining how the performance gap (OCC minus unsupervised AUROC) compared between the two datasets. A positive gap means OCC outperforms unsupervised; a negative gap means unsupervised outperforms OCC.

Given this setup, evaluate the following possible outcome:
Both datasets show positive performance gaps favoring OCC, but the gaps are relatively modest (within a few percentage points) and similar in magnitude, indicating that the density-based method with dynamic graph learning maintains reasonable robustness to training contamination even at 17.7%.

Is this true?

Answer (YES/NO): NO